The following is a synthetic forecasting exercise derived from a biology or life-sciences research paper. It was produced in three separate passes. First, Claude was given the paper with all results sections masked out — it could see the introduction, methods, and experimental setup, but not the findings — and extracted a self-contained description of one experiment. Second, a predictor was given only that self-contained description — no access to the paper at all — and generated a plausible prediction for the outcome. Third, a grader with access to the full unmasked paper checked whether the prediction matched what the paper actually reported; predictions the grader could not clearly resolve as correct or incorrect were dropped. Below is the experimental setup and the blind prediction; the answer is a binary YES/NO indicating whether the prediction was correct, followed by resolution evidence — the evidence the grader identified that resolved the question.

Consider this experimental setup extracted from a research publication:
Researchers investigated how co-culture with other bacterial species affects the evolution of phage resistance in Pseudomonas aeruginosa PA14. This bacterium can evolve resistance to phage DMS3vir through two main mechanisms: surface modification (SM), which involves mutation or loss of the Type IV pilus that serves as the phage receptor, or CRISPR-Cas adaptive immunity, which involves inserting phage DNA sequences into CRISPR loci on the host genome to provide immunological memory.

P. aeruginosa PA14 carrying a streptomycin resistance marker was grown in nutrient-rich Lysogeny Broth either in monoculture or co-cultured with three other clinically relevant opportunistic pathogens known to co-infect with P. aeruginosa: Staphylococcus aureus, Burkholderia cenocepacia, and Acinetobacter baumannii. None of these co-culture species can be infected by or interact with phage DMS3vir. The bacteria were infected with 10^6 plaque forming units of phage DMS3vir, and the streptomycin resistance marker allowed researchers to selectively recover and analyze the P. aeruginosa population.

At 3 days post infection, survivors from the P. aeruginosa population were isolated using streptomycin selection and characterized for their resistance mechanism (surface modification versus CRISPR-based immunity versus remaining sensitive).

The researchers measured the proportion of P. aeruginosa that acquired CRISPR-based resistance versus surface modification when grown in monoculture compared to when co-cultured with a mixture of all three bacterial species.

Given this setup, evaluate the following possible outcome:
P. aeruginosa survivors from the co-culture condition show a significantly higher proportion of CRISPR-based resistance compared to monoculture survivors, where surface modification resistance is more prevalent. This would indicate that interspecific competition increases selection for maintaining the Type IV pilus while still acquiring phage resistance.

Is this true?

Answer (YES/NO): YES